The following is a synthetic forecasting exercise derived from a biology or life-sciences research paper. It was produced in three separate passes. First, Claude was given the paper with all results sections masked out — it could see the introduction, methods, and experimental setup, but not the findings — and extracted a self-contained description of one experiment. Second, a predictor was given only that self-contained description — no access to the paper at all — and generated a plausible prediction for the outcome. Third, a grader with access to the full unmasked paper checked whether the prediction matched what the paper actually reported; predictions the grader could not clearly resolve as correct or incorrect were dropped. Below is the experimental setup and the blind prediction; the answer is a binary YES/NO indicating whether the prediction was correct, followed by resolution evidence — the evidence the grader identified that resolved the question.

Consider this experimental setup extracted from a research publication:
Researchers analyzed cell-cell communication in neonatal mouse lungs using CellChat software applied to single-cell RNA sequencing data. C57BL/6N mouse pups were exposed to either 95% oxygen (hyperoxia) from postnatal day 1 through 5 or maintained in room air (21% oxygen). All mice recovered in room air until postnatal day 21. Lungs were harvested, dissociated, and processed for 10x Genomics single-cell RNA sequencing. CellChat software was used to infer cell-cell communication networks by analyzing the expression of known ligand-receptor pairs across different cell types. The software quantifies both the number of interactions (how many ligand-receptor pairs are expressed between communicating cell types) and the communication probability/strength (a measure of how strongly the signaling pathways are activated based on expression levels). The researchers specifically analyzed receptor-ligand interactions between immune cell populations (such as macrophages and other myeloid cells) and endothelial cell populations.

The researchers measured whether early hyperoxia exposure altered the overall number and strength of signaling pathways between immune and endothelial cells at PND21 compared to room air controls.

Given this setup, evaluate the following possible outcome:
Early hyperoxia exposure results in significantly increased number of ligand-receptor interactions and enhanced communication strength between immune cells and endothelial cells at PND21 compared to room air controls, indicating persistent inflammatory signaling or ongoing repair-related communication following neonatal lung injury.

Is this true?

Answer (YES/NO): NO